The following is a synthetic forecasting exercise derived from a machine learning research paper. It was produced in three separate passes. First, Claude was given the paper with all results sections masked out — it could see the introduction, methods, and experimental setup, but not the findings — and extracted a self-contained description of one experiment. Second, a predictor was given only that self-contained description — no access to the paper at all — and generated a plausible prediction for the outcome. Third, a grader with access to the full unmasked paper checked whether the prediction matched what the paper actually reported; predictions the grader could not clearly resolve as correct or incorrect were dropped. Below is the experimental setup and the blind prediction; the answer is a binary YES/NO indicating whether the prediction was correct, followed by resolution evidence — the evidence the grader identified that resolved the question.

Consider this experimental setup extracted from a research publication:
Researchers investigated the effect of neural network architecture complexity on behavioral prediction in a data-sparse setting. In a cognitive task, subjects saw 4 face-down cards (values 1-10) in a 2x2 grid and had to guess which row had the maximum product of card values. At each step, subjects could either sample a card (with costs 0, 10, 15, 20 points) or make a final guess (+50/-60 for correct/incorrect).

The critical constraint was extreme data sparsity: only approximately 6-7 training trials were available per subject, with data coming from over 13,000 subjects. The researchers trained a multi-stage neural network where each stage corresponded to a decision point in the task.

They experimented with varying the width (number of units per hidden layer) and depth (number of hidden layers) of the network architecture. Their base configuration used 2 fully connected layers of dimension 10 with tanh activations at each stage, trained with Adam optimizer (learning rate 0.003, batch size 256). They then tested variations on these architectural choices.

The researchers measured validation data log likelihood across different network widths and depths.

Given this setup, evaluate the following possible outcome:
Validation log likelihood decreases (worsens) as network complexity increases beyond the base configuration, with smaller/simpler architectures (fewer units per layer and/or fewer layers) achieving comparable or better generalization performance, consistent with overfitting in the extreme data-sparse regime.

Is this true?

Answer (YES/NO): NO